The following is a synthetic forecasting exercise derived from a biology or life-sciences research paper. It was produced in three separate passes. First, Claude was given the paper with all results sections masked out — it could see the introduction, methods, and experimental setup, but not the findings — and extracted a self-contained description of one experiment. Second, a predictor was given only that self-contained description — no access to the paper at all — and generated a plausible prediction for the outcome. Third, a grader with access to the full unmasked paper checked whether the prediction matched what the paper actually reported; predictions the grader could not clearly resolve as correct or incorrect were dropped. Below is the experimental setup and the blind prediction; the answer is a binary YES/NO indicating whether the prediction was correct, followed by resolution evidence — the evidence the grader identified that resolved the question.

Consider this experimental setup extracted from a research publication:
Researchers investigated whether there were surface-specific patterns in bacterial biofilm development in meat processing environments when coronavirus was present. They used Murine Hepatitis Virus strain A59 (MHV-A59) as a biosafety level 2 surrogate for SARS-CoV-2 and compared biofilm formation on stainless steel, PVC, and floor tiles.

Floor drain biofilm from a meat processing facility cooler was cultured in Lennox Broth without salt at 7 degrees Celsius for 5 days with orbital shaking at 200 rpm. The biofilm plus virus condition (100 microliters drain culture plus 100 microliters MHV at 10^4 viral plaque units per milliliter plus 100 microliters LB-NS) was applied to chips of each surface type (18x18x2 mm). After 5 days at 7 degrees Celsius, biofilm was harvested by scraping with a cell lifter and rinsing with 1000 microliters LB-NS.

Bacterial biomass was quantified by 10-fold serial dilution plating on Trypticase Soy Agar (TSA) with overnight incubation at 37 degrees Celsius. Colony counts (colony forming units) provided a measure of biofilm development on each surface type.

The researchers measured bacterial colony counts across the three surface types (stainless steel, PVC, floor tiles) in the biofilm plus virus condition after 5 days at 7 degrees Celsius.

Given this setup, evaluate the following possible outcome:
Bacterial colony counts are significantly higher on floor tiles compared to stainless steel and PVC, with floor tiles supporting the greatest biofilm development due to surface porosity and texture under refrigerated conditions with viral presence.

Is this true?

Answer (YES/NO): NO